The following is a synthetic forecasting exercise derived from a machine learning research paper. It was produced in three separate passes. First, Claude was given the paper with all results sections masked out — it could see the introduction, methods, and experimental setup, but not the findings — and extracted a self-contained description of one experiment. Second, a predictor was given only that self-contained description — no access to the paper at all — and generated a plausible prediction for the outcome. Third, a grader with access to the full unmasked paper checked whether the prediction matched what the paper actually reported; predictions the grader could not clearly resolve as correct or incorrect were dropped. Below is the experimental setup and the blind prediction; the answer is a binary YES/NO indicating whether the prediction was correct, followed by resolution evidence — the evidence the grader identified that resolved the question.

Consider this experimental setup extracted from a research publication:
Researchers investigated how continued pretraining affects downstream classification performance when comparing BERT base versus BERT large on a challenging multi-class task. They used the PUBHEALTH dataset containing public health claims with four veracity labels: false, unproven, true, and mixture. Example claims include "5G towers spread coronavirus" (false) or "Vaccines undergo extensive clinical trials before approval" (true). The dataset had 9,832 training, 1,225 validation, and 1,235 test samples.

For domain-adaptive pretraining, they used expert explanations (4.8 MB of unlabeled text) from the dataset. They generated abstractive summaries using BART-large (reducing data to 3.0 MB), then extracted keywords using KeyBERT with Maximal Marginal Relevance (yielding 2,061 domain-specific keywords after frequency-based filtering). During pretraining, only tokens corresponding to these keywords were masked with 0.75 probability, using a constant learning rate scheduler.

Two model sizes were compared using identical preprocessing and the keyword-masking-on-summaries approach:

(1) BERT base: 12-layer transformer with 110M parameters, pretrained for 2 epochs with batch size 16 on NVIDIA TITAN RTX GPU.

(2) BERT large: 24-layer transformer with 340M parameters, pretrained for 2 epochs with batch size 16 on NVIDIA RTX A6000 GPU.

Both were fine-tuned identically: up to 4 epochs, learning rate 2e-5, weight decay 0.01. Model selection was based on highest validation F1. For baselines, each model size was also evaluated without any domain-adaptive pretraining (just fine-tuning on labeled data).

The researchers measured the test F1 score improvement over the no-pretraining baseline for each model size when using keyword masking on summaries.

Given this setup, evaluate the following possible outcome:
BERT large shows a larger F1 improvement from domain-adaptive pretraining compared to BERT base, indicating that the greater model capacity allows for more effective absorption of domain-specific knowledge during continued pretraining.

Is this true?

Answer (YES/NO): NO